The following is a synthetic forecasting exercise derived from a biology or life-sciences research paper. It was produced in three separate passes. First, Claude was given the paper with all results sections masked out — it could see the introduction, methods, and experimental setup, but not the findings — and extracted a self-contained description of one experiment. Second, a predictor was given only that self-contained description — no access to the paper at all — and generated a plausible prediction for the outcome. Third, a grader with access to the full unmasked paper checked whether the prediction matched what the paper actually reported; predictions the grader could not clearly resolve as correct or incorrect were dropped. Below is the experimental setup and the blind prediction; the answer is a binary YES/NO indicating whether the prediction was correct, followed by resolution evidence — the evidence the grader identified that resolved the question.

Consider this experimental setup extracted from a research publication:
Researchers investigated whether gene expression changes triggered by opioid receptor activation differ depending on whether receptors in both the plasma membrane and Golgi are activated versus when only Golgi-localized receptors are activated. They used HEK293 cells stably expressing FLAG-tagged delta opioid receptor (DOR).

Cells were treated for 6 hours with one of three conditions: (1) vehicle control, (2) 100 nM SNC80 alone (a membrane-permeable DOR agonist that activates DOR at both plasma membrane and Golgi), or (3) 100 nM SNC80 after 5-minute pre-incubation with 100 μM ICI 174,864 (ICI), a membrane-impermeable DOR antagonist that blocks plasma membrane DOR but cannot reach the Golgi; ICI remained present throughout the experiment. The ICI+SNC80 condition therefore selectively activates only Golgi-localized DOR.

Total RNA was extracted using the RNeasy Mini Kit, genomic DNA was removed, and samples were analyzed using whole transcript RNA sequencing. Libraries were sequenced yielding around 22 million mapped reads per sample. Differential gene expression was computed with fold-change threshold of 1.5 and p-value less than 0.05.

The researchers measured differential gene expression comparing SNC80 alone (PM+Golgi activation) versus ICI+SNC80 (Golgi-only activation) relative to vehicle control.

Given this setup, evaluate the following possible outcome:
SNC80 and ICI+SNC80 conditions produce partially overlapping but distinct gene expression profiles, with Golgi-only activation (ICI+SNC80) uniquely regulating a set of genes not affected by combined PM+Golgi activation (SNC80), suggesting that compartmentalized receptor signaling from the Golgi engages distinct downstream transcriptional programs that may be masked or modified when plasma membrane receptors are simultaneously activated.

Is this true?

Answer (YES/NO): NO